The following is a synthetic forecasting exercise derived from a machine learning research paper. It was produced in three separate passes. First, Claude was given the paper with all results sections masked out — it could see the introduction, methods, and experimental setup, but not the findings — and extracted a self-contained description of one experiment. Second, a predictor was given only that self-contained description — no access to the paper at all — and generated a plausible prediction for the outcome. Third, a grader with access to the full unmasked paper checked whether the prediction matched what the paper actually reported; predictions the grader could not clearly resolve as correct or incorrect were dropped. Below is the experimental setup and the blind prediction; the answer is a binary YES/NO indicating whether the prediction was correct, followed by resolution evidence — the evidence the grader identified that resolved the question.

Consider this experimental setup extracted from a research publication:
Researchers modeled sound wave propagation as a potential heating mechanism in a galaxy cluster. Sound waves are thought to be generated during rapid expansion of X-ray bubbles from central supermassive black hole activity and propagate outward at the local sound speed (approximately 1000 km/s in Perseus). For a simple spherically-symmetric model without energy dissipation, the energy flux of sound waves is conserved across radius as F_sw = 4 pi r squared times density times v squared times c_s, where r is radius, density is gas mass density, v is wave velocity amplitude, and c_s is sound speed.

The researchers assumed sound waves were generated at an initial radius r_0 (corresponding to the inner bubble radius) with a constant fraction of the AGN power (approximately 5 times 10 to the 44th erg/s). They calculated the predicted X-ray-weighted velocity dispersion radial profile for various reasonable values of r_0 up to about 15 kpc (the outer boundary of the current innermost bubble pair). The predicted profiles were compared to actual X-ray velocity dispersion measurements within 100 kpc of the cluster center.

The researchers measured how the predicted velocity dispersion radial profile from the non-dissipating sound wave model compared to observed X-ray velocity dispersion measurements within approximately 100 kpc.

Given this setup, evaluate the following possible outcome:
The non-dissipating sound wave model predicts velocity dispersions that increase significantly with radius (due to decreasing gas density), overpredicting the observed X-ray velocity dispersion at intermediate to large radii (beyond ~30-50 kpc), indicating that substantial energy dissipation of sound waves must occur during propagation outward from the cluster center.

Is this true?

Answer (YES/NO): NO